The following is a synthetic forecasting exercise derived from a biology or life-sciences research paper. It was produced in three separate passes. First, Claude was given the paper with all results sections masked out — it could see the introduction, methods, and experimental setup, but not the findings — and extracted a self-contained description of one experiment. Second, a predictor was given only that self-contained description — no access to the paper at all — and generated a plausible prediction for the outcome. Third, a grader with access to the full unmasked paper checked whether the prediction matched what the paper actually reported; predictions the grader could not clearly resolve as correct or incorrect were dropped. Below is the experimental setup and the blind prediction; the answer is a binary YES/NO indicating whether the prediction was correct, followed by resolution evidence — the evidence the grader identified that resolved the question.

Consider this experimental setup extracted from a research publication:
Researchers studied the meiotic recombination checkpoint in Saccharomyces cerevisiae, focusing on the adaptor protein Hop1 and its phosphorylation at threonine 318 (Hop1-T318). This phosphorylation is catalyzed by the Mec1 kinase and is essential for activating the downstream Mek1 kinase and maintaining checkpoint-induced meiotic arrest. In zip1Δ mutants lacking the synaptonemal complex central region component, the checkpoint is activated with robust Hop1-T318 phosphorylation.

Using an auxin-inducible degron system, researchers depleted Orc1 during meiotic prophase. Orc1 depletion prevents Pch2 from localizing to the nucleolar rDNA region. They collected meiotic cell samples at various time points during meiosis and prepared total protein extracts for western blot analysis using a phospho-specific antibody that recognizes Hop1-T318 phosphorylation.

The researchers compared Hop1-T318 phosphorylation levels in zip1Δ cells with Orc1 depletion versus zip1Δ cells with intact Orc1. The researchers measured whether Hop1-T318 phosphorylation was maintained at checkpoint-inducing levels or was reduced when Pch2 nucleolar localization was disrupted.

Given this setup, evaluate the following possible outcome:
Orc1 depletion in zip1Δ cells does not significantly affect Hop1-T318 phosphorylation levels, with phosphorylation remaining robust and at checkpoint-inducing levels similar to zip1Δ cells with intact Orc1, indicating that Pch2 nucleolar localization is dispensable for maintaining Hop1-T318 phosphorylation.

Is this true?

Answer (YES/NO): YES